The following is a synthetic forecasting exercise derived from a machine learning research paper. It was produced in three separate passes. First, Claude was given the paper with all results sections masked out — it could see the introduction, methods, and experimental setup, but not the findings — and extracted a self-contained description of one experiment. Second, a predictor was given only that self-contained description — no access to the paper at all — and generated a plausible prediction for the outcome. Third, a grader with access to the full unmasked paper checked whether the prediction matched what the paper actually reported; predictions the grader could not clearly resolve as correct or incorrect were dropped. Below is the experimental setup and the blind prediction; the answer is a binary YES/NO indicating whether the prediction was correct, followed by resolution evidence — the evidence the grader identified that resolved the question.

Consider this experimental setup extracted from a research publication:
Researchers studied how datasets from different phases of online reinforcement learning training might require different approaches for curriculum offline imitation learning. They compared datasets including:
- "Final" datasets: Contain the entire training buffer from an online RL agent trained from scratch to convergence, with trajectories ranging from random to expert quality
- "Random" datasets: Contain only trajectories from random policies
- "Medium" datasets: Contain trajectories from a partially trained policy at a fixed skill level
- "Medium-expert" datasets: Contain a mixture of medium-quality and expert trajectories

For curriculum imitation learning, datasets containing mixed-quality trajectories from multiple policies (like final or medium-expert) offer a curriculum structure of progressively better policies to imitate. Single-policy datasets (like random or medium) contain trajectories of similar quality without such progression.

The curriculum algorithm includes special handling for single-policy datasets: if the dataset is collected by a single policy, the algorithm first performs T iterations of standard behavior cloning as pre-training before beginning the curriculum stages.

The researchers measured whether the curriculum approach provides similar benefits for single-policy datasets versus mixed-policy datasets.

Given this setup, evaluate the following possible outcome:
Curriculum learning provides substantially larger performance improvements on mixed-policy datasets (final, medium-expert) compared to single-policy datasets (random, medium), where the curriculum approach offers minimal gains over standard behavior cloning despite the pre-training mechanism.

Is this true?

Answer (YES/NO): NO